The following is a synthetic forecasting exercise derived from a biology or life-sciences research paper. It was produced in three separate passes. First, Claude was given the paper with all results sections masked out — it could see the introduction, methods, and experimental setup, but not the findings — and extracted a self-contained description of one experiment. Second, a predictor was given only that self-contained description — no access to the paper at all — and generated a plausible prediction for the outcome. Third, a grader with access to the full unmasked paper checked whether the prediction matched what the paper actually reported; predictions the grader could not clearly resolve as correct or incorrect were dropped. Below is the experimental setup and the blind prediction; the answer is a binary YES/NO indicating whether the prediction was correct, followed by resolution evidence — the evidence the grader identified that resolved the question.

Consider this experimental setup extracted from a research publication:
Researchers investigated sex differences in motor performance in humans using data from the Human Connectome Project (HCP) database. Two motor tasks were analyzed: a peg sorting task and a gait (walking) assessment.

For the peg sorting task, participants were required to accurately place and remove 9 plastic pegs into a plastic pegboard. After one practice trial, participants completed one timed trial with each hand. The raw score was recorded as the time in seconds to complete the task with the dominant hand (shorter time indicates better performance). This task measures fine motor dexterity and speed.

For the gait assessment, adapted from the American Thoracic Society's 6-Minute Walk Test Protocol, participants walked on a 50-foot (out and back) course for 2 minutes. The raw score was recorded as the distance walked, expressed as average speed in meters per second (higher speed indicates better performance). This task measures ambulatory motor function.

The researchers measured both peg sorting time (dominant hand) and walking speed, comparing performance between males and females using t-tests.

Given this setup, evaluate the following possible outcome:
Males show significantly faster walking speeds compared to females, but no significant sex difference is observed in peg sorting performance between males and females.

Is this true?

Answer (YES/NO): NO